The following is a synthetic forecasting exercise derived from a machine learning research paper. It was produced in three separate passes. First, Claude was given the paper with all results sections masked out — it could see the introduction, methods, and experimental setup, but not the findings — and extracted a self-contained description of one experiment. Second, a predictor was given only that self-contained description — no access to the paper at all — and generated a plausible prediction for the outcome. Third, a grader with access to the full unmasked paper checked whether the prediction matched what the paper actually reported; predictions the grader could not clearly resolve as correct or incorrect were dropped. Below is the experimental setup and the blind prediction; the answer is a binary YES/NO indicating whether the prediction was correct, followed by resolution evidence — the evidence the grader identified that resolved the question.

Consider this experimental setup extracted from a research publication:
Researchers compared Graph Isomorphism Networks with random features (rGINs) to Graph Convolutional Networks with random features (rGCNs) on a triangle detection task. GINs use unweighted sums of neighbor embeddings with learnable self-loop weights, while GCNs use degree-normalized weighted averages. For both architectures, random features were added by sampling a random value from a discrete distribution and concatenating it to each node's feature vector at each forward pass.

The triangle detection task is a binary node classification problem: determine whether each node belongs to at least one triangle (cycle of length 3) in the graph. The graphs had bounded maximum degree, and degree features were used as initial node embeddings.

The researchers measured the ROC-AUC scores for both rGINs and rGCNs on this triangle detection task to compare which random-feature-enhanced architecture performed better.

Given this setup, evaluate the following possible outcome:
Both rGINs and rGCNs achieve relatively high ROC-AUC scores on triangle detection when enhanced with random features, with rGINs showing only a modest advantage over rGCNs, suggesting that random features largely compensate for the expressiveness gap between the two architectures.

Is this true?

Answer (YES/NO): YES